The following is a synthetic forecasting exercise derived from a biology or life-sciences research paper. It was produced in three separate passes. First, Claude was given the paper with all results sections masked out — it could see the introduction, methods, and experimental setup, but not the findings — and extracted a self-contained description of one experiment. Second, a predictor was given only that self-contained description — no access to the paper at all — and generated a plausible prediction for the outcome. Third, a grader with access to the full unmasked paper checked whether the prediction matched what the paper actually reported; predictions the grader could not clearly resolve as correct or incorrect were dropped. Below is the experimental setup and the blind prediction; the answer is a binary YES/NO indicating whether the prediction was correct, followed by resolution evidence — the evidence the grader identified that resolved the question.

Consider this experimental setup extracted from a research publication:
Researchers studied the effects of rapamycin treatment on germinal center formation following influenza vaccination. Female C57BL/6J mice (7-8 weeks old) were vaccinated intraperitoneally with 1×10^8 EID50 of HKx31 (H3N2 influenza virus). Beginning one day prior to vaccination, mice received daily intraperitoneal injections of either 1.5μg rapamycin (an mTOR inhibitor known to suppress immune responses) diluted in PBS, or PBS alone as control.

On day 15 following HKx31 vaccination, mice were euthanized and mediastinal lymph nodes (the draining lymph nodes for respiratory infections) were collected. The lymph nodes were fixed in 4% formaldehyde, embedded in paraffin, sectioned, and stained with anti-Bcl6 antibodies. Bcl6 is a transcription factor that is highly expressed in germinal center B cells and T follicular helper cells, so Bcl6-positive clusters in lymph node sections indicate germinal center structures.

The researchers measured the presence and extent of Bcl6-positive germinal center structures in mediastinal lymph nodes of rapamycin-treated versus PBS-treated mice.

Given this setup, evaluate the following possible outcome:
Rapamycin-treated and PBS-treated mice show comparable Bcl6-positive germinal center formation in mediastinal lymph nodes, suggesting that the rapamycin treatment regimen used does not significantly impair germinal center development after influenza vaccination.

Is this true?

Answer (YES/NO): NO